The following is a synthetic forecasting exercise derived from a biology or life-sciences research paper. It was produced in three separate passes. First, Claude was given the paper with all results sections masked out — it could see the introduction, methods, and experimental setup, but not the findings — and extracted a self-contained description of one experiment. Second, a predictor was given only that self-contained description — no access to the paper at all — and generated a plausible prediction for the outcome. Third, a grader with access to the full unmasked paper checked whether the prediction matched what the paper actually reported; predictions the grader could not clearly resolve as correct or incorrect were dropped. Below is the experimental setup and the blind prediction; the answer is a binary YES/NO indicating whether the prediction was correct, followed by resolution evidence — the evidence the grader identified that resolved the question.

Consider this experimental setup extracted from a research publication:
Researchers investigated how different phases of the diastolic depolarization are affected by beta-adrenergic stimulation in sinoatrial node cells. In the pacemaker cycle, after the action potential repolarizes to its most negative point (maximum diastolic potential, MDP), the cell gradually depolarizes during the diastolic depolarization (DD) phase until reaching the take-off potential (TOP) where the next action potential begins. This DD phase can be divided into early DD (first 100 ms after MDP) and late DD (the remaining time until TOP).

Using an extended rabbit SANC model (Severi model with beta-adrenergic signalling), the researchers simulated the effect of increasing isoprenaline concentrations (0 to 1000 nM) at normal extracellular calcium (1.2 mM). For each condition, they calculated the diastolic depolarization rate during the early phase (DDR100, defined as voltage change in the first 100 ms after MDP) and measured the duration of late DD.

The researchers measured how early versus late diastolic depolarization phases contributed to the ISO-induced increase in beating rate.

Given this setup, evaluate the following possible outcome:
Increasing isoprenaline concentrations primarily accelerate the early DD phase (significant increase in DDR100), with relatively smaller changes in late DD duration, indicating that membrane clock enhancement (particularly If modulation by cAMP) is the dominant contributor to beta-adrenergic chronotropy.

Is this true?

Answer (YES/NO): YES